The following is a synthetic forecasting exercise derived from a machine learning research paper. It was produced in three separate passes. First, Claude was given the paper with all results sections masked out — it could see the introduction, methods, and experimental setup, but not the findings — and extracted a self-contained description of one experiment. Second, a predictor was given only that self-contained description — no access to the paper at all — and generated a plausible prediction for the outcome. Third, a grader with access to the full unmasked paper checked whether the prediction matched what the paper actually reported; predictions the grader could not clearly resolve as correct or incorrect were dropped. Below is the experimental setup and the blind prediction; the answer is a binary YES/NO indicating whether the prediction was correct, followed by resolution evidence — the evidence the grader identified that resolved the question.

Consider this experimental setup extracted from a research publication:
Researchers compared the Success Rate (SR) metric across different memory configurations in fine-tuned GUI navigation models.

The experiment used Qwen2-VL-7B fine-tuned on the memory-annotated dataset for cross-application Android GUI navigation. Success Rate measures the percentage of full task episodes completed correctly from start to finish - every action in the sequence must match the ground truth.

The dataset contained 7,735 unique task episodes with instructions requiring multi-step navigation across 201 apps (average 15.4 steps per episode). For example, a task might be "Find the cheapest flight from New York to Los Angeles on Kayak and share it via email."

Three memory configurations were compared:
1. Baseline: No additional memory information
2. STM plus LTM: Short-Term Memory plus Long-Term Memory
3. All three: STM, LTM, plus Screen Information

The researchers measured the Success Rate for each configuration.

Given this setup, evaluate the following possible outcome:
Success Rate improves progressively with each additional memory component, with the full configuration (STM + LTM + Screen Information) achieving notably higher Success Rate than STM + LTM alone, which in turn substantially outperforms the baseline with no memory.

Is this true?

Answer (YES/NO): NO